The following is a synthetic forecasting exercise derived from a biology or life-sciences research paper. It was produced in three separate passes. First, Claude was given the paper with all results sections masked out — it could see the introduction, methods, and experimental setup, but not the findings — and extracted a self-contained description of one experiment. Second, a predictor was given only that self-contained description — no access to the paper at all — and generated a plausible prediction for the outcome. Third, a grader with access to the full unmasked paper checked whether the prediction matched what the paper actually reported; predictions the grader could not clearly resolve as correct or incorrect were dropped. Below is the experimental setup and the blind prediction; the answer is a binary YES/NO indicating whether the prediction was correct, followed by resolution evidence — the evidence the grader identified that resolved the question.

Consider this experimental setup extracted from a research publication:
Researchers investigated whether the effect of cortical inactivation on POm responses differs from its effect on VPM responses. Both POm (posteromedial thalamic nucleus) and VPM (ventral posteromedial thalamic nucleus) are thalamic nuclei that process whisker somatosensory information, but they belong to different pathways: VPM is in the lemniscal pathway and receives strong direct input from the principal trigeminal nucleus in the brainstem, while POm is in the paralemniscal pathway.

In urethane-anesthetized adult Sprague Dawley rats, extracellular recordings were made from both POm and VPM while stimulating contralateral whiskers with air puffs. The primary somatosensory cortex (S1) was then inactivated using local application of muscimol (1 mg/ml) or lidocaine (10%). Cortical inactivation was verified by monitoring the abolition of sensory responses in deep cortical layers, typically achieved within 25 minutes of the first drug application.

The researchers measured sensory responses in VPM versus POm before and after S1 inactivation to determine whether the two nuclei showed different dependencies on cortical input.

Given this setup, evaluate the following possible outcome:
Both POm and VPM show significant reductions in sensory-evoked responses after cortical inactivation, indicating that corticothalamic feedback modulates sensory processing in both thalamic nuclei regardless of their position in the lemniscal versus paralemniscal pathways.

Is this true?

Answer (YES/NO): NO